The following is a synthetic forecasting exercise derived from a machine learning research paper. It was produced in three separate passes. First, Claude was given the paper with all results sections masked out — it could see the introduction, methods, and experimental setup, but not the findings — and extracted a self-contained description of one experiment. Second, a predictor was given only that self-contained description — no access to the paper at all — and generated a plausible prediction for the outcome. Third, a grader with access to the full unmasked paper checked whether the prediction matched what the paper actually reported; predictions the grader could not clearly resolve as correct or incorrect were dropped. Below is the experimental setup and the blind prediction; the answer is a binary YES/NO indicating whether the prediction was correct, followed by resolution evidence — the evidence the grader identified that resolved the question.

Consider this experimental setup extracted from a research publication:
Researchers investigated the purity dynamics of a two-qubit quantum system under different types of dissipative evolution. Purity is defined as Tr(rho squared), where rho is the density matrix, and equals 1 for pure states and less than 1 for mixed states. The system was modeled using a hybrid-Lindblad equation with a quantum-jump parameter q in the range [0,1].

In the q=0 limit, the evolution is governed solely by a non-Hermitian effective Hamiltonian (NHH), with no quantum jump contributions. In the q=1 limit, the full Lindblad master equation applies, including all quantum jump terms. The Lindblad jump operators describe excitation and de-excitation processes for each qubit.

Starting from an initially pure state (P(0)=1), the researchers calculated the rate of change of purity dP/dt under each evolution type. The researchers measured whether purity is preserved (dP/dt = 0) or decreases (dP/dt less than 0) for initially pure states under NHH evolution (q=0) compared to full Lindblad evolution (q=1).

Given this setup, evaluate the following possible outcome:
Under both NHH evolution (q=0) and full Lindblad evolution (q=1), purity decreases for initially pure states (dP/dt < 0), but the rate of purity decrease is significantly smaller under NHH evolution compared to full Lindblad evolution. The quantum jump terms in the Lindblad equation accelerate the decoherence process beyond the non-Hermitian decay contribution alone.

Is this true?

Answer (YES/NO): NO